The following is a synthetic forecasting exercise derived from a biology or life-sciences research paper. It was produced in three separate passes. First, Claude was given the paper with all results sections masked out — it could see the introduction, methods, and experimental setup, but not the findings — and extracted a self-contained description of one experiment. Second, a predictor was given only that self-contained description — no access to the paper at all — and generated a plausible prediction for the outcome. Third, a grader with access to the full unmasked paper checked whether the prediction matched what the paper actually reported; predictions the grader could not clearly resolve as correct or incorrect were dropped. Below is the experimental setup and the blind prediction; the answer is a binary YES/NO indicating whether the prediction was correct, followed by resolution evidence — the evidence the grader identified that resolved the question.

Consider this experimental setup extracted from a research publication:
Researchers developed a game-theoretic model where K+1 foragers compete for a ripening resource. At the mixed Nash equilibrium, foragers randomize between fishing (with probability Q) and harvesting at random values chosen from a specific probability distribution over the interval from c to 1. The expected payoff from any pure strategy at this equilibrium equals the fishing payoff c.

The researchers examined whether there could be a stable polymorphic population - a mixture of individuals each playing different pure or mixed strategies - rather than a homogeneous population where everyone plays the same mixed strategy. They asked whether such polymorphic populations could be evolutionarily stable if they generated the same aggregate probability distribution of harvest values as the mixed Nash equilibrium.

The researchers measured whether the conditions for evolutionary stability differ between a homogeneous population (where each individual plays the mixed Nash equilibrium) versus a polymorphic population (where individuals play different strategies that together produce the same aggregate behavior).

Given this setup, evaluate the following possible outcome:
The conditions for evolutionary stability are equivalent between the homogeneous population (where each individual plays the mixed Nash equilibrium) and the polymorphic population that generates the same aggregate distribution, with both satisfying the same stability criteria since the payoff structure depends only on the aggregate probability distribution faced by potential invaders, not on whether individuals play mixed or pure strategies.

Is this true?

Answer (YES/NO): YES